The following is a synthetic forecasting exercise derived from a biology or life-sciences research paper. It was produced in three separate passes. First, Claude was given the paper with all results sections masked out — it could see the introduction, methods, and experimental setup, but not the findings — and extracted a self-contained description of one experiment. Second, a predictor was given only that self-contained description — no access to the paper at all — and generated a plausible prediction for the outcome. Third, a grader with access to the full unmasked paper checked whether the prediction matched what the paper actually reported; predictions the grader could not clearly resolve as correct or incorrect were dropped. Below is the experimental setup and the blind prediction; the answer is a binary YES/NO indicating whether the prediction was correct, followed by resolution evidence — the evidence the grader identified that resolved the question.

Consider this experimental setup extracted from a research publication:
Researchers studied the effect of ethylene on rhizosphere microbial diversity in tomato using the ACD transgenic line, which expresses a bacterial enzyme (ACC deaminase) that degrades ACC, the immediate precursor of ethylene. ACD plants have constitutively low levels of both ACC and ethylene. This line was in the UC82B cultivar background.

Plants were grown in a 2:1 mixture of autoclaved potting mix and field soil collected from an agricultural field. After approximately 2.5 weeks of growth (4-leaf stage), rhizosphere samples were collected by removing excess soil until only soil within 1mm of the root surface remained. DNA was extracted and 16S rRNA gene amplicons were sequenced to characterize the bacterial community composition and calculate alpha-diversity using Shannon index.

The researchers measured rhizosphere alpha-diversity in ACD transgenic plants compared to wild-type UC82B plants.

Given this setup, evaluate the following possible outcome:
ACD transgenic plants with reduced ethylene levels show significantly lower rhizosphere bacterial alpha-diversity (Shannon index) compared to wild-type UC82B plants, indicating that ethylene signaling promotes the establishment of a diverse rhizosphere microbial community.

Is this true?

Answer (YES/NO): YES